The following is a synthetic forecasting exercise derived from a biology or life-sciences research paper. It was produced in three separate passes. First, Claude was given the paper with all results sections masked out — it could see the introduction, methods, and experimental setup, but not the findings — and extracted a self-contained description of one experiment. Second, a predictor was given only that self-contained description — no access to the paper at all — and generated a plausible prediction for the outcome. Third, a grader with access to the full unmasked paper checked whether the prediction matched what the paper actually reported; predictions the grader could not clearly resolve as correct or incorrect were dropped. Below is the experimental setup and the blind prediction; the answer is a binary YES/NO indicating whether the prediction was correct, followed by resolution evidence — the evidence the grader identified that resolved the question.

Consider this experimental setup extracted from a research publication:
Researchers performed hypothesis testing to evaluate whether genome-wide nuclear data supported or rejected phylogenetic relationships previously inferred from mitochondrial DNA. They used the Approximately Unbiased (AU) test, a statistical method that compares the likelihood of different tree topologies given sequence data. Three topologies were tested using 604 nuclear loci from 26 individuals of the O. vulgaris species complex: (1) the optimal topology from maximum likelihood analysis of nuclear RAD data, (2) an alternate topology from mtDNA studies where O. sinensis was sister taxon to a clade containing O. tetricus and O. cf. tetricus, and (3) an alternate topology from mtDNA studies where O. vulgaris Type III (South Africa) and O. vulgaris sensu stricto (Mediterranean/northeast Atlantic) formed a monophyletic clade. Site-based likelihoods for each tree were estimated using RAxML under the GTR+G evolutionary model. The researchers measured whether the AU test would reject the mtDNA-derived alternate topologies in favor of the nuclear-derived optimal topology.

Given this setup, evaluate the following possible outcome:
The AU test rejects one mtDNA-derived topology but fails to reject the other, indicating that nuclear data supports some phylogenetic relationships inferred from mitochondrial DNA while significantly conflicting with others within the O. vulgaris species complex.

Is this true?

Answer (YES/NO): YES